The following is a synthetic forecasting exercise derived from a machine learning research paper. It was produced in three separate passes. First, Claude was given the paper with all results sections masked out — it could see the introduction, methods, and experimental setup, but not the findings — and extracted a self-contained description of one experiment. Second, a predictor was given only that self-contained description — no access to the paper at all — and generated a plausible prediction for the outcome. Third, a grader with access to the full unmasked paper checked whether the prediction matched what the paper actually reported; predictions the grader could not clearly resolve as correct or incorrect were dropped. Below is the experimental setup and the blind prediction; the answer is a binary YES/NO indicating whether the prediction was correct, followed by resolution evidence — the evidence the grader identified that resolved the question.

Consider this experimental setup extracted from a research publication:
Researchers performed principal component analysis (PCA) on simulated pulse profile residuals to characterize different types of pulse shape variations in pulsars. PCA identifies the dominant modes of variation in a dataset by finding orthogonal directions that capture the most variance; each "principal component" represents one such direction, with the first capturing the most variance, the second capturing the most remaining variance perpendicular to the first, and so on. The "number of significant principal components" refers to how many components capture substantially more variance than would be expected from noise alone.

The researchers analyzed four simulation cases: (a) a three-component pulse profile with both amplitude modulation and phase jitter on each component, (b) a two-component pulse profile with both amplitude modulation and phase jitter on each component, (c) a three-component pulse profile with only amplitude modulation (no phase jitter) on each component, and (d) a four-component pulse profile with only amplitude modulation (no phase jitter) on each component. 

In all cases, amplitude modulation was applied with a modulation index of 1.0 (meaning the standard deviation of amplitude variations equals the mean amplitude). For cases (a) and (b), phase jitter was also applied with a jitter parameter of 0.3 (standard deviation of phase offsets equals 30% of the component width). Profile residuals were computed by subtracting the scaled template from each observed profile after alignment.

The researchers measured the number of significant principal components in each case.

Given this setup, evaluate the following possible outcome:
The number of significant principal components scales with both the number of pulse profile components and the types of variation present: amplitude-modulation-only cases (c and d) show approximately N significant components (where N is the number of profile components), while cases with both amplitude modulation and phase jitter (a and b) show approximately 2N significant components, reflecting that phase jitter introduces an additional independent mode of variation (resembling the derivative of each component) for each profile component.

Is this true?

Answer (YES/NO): NO